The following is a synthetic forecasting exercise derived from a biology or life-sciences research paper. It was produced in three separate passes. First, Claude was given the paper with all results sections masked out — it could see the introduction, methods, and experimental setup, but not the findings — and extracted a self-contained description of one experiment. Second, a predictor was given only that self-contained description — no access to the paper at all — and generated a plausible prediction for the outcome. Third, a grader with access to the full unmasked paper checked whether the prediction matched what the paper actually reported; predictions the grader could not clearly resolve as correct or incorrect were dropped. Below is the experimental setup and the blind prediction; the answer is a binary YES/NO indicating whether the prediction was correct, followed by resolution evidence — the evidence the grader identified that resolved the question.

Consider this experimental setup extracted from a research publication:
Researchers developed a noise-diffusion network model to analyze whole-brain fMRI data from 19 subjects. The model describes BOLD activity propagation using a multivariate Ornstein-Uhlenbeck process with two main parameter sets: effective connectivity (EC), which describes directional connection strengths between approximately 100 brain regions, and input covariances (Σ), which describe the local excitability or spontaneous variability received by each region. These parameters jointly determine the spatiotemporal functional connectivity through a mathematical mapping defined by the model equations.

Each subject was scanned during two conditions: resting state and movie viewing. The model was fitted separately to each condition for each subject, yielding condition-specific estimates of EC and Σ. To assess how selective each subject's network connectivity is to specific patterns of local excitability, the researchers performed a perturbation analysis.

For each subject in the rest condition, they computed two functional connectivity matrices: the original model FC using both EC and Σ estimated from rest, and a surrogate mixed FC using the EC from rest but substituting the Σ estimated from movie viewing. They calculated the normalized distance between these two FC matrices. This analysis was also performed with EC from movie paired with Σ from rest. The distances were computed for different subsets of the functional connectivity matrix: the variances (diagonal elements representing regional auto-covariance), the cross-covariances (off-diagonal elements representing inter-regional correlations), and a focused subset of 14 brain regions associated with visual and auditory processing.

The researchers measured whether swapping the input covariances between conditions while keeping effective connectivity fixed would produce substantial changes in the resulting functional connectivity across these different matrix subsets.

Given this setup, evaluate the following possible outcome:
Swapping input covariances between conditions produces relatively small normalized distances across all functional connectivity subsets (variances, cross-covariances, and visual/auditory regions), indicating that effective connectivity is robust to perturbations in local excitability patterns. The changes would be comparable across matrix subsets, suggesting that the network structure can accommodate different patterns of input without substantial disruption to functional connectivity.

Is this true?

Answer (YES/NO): NO